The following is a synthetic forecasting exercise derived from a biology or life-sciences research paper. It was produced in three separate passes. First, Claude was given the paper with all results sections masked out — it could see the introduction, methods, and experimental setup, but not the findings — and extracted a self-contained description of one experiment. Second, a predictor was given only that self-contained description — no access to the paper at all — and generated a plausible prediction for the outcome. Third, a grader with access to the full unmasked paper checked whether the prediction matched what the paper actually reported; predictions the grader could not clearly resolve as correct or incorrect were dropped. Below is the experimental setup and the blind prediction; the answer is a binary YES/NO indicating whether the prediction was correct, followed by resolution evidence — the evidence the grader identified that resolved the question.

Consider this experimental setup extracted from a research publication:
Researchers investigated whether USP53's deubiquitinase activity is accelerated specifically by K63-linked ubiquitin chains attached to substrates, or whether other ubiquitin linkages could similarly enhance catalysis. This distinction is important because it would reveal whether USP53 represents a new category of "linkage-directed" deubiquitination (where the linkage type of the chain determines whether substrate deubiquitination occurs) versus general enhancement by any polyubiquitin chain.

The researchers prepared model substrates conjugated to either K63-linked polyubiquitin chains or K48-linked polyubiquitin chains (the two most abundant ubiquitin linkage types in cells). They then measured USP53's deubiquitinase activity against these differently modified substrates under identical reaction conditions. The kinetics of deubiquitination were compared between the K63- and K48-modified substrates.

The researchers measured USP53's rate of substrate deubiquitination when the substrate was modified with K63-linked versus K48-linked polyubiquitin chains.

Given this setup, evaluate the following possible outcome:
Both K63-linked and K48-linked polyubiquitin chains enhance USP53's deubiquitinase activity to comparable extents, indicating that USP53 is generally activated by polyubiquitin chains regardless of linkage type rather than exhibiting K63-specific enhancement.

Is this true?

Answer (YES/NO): NO